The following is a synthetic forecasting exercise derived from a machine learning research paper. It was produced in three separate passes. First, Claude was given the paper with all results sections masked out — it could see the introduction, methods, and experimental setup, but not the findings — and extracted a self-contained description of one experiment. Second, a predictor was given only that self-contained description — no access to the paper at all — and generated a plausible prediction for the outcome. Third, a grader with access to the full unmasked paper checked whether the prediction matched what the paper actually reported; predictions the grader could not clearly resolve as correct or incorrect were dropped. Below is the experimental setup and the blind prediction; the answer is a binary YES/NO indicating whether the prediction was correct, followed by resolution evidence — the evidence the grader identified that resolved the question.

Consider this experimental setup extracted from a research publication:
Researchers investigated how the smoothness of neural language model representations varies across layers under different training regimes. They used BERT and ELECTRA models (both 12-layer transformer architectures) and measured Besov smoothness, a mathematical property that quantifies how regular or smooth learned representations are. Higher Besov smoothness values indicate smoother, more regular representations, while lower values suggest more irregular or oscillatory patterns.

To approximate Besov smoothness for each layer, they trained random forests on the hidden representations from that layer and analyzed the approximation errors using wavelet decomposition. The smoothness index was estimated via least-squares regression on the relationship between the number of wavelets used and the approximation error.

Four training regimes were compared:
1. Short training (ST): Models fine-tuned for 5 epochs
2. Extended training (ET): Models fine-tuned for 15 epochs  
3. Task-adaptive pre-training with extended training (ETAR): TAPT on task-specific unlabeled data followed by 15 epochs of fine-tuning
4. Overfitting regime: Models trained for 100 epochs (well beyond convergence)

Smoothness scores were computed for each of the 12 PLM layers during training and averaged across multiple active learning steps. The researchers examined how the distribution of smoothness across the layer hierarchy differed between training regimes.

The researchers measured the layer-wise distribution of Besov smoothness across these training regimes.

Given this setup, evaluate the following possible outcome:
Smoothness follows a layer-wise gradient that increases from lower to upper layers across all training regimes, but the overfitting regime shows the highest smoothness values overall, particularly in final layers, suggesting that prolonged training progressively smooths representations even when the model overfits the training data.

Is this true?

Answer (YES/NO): NO